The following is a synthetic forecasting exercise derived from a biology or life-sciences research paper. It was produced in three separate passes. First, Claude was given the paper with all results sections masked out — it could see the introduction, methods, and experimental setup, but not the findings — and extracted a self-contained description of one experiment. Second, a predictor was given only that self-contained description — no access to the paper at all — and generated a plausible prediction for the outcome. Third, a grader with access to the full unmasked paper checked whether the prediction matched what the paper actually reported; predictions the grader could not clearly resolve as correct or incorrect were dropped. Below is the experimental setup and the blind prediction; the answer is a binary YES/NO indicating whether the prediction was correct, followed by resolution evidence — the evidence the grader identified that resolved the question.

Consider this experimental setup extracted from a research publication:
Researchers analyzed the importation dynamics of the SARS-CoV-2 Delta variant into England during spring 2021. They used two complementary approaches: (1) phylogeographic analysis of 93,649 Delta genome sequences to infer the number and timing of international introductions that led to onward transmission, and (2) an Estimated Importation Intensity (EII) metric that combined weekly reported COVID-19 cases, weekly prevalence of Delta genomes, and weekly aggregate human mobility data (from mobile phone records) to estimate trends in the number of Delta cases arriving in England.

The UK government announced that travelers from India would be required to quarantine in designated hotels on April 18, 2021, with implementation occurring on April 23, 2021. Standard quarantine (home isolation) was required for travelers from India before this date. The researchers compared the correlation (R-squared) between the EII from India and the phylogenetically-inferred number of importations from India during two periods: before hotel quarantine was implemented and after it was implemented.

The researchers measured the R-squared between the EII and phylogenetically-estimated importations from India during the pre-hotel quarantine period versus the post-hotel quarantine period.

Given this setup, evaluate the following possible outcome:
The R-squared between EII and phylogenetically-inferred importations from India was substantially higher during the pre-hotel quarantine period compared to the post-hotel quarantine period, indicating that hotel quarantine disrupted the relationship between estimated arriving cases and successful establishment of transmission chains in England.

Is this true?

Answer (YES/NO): YES